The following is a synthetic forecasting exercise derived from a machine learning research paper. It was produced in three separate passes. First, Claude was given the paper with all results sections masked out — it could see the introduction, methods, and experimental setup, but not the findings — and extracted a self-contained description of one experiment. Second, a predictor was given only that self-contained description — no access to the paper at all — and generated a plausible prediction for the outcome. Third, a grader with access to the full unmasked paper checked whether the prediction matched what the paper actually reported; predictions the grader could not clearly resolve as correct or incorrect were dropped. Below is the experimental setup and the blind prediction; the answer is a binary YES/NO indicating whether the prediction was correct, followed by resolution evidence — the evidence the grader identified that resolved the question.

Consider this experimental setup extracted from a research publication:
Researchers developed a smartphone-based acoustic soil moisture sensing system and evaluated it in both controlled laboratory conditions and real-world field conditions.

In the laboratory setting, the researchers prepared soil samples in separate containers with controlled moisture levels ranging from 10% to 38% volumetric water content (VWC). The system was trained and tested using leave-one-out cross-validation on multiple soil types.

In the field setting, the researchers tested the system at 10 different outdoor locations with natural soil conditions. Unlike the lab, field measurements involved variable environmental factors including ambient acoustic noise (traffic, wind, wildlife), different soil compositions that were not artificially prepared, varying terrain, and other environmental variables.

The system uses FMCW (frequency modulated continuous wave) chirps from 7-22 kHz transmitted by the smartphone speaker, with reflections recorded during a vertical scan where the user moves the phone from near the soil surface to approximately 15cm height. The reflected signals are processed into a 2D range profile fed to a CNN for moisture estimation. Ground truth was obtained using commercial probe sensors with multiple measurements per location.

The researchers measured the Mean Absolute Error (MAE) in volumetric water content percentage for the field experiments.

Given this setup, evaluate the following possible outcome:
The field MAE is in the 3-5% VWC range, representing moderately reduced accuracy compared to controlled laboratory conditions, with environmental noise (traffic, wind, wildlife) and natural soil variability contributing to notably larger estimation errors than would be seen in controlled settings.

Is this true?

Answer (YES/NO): NO